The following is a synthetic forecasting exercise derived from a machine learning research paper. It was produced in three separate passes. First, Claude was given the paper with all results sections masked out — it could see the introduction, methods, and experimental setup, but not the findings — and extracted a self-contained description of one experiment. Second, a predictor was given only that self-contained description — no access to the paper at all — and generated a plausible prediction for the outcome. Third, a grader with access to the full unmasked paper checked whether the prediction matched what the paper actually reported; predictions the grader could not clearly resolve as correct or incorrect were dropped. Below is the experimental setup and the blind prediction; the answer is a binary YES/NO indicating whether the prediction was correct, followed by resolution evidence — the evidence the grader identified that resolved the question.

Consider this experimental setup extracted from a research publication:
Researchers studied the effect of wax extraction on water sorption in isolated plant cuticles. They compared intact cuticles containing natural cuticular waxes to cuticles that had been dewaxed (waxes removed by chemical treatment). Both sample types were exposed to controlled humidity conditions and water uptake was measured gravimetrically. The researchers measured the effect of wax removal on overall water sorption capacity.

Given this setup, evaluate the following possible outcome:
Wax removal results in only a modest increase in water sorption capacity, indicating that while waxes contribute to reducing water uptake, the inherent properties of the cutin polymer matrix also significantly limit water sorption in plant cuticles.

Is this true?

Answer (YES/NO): NO